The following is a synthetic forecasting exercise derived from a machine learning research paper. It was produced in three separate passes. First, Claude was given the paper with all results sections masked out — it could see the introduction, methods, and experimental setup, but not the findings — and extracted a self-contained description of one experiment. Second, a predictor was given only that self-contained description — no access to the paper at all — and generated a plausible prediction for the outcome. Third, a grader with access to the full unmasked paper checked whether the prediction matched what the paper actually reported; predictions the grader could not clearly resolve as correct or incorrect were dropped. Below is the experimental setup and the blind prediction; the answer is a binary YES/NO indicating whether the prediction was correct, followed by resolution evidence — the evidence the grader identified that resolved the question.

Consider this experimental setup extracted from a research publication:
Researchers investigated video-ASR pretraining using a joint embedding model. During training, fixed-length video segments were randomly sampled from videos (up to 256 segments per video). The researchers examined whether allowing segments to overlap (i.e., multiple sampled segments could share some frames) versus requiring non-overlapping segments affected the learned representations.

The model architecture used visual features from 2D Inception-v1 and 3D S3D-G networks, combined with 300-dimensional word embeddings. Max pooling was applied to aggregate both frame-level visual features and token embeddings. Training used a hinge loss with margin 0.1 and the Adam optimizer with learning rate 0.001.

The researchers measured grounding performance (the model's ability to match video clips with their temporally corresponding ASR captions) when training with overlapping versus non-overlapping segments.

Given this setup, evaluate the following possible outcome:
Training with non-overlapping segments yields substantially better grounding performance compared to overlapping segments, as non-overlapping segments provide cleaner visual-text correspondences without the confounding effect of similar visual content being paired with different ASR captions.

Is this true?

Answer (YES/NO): NO